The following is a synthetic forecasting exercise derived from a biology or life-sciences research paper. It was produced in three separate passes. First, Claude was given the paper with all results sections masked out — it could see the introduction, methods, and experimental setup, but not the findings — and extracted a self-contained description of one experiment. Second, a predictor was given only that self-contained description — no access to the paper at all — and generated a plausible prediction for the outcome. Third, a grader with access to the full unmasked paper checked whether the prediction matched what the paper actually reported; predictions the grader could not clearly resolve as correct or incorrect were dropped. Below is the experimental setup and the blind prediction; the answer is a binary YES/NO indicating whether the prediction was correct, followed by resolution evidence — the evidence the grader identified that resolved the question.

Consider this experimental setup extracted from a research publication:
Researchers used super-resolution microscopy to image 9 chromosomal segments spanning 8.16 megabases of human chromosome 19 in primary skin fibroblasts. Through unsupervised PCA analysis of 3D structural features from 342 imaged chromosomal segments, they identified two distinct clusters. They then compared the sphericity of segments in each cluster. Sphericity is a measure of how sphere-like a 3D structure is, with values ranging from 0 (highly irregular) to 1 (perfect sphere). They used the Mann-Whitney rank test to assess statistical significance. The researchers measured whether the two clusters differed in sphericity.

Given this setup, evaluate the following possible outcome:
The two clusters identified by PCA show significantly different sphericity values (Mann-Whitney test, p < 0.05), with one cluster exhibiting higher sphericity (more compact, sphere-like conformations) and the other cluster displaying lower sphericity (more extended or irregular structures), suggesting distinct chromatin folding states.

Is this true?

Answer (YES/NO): YES